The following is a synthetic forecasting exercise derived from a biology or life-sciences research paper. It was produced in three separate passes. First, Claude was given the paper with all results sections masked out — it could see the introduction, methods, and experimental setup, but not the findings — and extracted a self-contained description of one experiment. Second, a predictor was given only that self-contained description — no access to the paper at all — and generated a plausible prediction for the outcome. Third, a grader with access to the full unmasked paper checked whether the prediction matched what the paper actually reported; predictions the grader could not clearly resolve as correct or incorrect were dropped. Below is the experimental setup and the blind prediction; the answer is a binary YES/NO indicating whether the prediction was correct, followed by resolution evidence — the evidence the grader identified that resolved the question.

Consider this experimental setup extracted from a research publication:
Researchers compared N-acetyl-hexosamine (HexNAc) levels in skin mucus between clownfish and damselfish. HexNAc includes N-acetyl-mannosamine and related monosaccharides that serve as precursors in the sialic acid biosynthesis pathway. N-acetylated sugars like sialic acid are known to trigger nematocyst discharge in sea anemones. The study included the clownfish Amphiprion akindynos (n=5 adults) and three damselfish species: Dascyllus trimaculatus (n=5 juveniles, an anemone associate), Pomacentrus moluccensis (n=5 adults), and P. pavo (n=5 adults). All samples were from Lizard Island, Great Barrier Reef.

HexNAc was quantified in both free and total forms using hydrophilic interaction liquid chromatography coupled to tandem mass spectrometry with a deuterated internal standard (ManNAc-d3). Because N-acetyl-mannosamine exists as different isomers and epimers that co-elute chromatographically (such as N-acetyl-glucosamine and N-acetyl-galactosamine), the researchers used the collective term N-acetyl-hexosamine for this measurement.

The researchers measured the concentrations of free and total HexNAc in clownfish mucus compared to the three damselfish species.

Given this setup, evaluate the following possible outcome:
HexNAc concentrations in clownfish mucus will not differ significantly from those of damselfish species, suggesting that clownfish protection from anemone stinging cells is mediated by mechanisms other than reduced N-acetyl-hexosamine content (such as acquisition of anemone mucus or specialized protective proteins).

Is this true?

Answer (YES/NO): NO